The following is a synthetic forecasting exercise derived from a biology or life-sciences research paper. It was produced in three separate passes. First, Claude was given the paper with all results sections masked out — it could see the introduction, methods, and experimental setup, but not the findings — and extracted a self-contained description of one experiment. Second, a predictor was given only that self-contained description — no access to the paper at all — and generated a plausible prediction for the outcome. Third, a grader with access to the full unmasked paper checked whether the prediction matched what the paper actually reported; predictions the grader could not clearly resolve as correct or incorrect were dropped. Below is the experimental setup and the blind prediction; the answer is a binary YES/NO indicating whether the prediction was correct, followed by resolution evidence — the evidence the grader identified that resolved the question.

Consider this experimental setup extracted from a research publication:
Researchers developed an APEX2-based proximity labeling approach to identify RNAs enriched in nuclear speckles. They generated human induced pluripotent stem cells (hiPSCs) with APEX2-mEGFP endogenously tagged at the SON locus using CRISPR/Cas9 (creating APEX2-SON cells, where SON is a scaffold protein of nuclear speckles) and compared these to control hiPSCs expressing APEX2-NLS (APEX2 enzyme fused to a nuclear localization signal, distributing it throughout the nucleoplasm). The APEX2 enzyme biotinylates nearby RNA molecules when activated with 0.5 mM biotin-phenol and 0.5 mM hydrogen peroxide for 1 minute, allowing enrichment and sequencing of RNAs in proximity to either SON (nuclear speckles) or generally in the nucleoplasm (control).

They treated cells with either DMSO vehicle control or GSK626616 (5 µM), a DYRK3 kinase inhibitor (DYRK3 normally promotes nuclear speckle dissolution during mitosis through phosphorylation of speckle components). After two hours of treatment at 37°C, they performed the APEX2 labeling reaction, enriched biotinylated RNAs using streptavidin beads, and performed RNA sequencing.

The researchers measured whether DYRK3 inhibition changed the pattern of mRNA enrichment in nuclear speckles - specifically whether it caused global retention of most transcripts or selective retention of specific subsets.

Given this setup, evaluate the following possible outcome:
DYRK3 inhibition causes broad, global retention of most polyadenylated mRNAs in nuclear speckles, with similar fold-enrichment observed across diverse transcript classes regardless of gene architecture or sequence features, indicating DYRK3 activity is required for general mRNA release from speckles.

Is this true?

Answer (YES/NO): YES